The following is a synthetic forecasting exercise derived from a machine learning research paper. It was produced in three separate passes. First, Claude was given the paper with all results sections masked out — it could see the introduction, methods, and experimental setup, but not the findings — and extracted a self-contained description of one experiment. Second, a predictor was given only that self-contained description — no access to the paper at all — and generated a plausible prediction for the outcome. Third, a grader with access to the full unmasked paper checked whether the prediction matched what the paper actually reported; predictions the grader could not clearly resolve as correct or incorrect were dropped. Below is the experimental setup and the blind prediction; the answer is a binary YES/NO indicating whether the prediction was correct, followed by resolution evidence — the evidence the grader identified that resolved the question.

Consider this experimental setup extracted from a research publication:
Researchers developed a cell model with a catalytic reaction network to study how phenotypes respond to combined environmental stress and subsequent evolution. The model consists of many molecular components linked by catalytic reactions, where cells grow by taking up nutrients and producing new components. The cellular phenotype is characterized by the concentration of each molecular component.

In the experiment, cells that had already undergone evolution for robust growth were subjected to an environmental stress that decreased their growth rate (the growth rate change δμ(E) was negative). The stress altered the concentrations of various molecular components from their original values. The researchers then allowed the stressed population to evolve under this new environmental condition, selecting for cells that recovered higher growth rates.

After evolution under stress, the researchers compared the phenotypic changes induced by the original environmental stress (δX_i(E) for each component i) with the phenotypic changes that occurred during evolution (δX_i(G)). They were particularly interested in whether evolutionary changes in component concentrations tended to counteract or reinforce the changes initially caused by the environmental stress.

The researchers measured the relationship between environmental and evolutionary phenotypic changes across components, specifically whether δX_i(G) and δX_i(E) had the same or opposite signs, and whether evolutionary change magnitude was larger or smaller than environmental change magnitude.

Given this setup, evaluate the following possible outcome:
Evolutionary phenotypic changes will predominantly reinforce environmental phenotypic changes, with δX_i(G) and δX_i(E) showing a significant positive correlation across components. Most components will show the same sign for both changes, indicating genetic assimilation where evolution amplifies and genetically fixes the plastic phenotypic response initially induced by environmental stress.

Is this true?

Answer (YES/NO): NO